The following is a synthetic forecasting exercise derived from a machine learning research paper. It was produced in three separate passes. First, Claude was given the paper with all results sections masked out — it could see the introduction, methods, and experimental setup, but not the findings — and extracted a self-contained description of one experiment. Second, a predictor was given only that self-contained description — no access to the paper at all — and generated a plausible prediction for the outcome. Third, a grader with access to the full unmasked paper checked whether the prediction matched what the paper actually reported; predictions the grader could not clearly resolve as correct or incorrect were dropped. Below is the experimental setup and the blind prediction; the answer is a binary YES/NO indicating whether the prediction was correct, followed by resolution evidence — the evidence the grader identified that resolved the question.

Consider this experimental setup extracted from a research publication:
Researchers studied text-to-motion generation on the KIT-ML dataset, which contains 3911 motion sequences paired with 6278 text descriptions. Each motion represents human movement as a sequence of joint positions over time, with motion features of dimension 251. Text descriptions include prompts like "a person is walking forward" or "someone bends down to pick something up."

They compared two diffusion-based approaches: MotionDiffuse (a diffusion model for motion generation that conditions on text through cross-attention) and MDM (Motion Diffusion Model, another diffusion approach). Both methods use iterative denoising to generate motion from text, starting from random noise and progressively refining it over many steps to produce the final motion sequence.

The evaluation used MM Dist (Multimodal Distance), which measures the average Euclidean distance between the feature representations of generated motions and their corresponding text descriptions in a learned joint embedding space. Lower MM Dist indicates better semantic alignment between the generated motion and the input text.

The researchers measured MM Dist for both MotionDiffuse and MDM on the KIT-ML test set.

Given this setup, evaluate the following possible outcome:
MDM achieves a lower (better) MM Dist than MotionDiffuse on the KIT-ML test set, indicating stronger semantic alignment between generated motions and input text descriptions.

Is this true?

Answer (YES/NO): NO